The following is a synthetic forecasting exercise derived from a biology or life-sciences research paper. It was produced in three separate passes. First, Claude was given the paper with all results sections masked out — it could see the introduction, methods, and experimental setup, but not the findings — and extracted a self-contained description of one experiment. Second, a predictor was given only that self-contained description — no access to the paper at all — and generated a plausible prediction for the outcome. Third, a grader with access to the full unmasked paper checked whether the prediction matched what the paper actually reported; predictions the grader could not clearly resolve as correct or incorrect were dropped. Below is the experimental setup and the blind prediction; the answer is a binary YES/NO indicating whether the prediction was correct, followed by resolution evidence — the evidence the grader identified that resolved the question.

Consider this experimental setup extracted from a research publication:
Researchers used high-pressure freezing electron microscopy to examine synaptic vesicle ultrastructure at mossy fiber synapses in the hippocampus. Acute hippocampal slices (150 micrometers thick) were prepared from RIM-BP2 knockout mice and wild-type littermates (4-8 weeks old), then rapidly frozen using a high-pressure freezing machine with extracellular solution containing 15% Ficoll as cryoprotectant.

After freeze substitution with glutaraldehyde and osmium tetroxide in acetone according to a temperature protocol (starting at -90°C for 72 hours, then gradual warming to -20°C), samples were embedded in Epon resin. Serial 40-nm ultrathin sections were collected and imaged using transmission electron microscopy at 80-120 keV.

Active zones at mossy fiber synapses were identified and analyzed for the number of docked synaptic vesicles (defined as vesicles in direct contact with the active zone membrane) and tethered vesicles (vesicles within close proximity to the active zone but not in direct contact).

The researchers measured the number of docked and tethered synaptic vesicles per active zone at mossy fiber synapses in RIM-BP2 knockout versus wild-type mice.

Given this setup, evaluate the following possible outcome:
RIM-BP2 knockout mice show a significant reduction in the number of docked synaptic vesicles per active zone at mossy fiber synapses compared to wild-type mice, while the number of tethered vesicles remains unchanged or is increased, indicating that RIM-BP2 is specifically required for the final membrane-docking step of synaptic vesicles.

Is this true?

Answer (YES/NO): NO